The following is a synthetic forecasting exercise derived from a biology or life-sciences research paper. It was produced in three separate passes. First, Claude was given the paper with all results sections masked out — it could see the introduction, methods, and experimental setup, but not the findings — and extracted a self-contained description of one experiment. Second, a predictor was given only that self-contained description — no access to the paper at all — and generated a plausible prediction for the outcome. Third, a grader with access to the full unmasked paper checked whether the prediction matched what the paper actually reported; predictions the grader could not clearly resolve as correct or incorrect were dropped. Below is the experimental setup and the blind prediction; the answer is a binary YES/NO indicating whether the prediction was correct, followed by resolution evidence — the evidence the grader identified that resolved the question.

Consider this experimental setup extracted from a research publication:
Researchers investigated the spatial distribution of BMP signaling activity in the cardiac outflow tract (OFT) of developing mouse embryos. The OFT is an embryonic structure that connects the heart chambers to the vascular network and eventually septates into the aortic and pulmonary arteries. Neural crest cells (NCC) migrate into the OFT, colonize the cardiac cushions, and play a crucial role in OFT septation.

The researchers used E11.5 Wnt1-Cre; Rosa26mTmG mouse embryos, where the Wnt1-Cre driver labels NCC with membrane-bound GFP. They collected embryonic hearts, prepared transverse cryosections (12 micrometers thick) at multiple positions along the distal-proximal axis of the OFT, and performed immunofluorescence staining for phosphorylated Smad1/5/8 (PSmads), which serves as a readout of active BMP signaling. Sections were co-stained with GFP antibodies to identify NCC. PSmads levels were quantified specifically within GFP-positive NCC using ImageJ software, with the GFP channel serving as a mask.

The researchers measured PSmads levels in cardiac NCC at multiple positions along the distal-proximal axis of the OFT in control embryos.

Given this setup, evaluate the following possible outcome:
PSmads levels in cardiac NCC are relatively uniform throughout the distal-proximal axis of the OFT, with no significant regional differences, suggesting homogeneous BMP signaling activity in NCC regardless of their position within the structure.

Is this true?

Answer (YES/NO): NO